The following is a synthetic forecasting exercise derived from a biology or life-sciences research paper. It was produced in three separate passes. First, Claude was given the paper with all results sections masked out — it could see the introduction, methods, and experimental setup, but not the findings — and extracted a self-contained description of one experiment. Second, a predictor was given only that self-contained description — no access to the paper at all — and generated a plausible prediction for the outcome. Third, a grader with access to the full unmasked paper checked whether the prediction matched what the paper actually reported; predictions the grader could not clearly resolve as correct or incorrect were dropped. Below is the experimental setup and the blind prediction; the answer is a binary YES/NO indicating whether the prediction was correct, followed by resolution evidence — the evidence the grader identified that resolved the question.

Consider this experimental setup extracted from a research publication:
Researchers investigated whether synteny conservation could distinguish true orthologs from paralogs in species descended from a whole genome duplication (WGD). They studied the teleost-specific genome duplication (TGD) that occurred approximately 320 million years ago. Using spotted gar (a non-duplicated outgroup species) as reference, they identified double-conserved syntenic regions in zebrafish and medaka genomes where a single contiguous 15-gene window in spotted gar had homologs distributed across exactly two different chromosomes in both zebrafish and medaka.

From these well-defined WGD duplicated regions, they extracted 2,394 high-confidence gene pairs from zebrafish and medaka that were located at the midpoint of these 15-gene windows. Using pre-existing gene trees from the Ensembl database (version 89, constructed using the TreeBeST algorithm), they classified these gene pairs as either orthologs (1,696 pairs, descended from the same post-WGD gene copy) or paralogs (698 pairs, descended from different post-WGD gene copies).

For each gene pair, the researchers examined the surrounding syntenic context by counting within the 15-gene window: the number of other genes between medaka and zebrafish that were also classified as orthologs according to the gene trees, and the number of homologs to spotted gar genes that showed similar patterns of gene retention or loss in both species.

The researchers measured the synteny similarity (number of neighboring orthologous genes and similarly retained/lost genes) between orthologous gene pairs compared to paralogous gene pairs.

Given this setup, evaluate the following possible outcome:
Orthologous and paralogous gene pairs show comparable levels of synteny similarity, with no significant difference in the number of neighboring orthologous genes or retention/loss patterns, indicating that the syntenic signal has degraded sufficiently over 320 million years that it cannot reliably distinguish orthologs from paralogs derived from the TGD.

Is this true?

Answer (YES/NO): NO